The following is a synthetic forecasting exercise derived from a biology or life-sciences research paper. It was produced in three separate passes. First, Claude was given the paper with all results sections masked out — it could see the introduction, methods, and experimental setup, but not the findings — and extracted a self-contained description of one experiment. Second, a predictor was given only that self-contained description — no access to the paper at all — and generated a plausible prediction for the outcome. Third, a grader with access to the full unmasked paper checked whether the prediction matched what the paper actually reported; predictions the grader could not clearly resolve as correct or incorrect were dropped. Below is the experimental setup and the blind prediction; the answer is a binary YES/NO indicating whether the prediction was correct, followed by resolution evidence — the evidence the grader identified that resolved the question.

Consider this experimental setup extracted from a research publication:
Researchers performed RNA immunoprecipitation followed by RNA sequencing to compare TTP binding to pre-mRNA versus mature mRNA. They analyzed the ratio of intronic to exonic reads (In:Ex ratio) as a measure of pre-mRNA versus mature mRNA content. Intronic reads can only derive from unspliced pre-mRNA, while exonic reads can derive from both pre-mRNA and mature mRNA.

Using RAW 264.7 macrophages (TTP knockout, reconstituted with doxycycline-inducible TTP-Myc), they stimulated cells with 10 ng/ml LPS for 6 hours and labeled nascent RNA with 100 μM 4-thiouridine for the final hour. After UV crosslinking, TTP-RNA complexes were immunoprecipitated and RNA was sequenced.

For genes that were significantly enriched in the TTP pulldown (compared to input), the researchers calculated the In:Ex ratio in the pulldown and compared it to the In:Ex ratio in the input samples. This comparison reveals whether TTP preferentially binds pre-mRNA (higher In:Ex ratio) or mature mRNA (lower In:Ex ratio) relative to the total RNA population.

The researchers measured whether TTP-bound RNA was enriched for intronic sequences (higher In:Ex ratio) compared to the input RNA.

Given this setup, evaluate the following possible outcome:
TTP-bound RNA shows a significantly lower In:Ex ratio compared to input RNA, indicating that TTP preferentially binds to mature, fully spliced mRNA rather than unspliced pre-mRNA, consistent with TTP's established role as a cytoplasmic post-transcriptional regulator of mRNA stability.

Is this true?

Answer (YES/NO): NO